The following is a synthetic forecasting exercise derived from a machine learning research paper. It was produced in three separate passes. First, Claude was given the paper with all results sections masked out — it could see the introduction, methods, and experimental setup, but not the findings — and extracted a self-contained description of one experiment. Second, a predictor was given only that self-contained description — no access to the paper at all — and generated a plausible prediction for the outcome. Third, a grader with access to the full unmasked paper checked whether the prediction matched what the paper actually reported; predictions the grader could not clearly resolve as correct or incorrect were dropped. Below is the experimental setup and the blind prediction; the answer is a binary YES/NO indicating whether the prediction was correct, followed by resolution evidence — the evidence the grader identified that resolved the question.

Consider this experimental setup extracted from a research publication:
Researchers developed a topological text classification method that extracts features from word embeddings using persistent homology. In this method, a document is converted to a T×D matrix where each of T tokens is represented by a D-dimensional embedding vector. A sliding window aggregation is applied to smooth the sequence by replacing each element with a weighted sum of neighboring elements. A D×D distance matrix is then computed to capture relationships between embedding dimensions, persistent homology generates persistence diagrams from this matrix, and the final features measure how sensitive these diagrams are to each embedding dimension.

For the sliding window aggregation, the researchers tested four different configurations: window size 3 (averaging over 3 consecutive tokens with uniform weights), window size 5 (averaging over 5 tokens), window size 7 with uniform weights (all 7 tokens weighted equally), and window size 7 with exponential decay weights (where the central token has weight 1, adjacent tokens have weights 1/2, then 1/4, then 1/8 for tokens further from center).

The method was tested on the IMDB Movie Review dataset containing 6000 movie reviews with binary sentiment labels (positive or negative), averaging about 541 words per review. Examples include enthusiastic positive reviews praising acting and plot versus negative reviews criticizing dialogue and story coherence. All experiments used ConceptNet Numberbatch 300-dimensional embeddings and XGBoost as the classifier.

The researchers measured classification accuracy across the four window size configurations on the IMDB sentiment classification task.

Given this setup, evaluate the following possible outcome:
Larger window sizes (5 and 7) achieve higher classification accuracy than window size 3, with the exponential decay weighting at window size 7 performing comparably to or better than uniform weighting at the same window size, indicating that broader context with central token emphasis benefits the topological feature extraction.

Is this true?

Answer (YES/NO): NO